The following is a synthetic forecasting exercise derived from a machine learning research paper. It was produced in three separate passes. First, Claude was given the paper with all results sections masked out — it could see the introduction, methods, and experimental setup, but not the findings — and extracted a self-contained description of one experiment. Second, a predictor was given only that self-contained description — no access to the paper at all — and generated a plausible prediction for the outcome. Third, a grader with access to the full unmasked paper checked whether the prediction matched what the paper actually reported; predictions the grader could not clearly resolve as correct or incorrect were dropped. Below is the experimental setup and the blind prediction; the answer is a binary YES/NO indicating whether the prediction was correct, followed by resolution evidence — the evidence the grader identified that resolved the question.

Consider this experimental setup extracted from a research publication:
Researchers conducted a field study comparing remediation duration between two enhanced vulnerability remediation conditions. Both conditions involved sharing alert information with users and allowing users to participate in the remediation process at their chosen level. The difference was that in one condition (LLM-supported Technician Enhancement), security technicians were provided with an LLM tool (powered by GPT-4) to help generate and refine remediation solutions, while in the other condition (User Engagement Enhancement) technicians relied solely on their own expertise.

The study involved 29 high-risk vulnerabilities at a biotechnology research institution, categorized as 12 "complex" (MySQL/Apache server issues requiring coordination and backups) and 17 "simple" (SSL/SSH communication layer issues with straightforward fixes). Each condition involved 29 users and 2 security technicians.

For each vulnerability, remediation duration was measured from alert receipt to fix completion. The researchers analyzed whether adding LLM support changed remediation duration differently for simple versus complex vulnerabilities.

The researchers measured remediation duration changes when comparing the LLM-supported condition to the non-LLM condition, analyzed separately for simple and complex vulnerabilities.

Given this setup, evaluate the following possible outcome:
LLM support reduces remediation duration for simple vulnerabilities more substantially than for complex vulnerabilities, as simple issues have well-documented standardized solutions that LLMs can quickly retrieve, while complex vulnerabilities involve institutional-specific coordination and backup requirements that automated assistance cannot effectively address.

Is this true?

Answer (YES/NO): NO